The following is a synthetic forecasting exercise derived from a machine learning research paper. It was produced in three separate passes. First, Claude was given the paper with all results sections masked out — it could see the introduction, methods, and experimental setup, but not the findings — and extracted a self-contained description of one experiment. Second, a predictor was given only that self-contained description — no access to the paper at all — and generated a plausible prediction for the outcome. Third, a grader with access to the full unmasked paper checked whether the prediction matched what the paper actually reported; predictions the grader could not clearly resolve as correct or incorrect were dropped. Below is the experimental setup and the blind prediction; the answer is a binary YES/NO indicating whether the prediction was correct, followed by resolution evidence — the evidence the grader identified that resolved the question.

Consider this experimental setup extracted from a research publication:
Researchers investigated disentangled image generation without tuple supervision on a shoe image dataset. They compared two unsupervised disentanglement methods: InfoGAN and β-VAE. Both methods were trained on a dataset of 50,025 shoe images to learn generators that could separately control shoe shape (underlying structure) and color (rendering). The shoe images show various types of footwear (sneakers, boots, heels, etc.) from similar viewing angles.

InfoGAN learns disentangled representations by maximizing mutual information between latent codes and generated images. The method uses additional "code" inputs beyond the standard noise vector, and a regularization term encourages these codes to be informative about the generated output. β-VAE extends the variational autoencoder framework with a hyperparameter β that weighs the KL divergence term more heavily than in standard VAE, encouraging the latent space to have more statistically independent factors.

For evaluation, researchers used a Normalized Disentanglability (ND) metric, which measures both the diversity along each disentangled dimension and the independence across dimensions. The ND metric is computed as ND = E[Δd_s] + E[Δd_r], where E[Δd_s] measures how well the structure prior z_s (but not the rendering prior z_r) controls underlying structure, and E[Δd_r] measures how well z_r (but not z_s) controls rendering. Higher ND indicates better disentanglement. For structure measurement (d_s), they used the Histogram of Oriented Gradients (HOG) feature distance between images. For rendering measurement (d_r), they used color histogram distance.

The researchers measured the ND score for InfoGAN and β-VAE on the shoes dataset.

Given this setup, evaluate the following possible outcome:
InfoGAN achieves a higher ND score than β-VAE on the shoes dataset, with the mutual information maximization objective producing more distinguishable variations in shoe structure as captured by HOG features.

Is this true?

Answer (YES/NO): NO